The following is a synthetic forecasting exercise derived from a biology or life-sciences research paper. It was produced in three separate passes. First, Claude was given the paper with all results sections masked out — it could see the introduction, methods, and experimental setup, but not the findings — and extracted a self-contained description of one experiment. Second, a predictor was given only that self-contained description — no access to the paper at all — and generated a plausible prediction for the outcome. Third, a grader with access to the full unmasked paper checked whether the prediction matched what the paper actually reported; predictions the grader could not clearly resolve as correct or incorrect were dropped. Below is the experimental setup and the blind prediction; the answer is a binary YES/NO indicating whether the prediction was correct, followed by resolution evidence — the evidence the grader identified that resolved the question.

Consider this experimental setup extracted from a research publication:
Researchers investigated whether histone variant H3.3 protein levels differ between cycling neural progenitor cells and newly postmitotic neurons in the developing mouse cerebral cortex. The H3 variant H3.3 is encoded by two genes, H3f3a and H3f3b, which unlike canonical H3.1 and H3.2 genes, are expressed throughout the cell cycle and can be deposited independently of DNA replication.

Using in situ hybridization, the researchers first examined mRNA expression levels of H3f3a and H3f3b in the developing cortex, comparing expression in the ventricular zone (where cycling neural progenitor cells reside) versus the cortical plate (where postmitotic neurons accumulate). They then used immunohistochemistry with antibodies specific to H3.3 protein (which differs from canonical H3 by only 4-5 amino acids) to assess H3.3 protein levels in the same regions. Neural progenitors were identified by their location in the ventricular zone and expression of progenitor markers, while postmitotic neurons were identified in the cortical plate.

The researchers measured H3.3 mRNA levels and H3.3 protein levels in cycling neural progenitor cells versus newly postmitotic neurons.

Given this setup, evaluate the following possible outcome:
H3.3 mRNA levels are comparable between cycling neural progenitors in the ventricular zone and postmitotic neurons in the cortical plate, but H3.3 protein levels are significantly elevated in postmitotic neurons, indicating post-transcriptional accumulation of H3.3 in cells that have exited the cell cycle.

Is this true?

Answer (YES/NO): YES